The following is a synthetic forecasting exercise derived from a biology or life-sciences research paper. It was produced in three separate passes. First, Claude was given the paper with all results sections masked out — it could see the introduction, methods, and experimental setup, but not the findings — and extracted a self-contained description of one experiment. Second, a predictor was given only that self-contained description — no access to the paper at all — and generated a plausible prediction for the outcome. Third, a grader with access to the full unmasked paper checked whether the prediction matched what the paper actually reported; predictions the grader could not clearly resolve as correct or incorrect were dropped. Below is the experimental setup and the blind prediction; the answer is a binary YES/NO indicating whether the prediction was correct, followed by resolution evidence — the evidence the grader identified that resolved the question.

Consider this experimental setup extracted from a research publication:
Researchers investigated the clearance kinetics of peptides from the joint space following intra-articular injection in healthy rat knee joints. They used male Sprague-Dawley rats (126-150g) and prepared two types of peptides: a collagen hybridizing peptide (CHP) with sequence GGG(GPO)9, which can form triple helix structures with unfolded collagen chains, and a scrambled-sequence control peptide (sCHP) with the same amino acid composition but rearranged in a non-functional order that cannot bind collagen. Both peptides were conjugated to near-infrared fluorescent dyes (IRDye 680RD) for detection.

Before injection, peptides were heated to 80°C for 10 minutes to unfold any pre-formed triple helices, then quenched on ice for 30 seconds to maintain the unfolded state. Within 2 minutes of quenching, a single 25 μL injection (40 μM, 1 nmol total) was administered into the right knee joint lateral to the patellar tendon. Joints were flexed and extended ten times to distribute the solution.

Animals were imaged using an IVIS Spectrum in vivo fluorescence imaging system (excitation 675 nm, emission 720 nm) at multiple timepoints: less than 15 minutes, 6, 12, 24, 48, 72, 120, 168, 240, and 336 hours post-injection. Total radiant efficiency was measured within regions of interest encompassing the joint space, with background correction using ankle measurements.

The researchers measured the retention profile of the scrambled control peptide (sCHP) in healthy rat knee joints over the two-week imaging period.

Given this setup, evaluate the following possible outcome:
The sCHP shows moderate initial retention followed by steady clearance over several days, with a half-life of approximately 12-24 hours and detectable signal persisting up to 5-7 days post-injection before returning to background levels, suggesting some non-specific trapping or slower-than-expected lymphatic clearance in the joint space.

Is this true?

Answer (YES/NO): NO